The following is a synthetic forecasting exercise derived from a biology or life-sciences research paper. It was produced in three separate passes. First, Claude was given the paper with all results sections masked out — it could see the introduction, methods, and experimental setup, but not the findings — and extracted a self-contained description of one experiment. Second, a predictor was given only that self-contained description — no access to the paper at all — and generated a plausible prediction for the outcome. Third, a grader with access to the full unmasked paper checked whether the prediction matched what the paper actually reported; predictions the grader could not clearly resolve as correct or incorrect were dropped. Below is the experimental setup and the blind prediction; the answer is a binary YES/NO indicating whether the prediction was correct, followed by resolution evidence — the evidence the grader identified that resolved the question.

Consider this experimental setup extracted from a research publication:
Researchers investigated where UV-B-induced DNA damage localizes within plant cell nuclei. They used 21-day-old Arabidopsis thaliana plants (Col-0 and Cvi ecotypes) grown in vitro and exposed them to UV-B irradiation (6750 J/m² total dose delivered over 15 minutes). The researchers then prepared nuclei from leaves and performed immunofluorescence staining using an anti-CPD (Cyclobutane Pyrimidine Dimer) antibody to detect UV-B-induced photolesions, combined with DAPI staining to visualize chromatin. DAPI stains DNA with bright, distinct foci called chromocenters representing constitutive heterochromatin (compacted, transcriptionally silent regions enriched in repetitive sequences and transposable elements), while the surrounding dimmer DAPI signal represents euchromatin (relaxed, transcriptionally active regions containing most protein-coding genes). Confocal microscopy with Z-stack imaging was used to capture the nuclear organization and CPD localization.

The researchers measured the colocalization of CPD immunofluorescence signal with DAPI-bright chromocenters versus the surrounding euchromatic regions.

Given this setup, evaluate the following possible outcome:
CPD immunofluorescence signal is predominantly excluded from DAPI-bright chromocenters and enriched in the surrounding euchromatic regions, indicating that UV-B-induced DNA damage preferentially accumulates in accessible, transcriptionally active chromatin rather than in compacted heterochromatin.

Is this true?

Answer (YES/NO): NO